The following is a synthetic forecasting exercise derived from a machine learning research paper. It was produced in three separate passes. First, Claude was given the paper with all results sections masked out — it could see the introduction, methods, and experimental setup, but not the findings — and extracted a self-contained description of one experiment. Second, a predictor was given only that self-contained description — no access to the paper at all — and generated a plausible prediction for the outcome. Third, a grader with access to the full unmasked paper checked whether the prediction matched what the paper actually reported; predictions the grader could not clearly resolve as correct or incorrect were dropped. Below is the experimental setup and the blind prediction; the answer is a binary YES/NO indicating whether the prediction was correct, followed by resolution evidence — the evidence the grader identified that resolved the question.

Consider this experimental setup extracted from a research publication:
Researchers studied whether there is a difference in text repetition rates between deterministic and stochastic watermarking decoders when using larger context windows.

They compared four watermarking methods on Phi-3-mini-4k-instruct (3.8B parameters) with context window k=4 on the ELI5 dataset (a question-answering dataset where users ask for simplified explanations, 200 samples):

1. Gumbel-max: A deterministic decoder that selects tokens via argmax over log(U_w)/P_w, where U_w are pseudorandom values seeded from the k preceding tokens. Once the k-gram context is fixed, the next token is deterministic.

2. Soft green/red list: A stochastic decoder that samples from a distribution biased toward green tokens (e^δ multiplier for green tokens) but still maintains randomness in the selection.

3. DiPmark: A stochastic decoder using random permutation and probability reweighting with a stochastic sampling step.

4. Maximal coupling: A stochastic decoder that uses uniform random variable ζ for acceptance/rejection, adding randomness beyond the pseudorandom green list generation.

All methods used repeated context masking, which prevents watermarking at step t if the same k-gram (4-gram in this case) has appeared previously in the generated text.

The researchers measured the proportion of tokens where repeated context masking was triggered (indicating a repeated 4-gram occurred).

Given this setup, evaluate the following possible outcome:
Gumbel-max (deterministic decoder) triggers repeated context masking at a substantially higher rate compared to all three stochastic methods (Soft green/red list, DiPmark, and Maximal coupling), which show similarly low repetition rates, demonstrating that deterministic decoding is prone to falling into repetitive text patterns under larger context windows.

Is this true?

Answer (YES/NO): YES